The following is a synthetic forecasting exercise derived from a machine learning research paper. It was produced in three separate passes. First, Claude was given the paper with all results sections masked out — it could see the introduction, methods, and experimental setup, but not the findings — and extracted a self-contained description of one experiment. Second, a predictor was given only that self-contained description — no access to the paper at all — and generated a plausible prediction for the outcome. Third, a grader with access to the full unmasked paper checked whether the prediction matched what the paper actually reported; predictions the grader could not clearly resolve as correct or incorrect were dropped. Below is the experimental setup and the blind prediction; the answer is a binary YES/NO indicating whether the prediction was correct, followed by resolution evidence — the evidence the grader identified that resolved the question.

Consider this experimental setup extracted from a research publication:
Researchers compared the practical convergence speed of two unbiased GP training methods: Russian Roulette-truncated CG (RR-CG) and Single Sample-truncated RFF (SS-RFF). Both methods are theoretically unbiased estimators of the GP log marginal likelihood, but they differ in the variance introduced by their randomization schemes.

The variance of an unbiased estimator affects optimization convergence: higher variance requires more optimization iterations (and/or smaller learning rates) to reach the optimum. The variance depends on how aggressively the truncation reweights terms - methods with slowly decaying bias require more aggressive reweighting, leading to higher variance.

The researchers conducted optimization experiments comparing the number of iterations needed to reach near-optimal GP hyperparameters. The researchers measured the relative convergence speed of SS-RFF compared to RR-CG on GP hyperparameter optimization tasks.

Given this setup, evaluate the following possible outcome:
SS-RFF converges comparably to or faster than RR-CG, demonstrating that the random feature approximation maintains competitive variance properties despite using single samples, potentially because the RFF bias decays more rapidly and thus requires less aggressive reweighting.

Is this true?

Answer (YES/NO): NO